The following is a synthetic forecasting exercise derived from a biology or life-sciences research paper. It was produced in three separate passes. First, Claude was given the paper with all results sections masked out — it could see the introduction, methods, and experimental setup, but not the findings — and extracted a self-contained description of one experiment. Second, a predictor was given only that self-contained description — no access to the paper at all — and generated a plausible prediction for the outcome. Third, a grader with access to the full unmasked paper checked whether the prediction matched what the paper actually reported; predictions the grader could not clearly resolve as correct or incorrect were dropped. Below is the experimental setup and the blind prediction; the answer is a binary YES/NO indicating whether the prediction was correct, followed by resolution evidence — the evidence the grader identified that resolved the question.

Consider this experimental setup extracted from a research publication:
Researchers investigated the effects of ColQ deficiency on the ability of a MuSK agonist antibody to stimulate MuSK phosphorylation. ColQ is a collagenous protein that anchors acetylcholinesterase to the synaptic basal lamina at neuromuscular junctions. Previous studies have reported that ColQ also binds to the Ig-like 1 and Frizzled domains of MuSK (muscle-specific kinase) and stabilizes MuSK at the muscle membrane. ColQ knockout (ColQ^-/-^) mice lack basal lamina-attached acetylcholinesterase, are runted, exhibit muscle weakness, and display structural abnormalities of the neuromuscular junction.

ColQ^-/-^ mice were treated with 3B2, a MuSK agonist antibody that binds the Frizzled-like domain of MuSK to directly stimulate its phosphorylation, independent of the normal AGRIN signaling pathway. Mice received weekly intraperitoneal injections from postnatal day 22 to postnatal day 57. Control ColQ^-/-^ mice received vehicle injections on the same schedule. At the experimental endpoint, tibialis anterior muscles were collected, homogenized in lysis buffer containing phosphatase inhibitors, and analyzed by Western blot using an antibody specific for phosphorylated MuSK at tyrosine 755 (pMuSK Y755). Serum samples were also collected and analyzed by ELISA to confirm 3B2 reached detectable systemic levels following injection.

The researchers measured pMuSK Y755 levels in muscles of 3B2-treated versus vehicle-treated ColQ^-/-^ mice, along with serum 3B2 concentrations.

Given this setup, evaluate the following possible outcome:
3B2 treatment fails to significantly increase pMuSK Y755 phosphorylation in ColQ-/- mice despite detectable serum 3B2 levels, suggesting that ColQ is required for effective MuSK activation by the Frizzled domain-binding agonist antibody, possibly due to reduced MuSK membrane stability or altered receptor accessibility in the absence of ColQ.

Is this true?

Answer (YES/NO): YES